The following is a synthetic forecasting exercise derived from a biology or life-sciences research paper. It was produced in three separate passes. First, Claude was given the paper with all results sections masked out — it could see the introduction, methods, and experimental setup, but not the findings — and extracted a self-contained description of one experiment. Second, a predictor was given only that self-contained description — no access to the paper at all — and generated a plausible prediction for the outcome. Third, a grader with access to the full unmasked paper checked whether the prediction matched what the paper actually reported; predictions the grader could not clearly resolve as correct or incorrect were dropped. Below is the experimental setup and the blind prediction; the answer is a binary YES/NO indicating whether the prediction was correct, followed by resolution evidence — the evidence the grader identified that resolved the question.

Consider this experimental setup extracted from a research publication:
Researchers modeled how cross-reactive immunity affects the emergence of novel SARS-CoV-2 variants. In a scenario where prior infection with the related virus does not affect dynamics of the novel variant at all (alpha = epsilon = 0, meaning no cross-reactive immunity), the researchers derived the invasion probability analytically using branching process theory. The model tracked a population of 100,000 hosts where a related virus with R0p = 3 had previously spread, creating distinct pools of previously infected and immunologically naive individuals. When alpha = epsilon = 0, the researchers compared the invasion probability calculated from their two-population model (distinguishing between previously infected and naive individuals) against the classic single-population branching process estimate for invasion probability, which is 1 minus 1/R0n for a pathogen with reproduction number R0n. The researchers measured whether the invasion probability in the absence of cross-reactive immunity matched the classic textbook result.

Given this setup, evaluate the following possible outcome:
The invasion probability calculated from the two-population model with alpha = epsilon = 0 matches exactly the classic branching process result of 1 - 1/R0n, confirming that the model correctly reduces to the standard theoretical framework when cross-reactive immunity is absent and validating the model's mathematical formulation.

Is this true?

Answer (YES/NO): YES